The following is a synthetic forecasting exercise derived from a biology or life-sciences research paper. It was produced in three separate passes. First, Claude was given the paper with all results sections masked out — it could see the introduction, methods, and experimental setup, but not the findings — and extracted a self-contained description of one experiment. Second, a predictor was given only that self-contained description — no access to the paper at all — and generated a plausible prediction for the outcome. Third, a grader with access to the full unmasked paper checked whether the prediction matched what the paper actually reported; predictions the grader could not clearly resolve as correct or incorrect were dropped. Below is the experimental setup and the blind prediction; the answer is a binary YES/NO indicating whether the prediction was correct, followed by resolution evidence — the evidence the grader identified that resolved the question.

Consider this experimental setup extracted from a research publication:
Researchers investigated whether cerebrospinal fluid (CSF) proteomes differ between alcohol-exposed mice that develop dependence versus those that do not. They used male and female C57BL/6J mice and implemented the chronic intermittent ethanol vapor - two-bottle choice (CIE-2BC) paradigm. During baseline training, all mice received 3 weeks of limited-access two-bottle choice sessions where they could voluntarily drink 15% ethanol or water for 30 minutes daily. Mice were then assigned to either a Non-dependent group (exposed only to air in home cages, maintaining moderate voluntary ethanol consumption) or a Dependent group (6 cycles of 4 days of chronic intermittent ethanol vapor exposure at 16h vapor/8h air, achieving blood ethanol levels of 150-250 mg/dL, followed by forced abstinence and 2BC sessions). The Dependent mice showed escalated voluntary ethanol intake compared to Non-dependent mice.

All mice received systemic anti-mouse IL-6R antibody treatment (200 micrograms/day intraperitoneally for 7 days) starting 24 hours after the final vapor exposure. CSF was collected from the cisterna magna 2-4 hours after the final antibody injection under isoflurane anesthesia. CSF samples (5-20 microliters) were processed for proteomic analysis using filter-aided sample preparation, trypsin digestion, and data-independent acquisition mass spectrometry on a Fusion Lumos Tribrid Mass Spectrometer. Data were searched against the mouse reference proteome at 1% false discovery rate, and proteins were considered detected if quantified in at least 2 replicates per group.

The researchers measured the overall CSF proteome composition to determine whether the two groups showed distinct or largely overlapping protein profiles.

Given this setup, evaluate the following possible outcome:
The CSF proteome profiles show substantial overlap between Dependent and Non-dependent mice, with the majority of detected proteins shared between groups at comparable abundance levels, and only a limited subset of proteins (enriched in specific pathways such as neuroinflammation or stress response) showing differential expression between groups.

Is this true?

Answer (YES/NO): YES